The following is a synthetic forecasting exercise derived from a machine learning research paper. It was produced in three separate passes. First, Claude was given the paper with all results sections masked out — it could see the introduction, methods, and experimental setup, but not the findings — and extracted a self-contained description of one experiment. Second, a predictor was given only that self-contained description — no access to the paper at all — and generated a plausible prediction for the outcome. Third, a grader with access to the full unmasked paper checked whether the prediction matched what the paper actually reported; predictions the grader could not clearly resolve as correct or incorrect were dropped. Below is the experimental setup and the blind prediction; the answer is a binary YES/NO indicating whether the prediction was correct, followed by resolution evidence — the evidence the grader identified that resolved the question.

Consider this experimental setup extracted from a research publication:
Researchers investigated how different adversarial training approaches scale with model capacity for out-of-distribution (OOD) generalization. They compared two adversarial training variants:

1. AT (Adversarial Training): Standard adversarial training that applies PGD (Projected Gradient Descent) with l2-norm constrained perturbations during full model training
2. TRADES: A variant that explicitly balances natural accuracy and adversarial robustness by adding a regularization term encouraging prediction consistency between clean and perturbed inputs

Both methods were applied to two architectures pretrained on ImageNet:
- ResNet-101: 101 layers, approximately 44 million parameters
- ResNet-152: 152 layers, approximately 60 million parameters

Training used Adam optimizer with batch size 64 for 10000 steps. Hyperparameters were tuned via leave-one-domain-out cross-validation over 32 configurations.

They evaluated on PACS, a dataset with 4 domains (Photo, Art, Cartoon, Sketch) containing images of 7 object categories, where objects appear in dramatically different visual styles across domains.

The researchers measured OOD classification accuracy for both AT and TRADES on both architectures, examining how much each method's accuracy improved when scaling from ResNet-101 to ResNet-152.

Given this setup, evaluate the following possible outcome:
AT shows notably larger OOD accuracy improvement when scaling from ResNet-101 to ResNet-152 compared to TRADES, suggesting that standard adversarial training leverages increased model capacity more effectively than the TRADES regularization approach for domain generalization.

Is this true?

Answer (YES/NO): YES